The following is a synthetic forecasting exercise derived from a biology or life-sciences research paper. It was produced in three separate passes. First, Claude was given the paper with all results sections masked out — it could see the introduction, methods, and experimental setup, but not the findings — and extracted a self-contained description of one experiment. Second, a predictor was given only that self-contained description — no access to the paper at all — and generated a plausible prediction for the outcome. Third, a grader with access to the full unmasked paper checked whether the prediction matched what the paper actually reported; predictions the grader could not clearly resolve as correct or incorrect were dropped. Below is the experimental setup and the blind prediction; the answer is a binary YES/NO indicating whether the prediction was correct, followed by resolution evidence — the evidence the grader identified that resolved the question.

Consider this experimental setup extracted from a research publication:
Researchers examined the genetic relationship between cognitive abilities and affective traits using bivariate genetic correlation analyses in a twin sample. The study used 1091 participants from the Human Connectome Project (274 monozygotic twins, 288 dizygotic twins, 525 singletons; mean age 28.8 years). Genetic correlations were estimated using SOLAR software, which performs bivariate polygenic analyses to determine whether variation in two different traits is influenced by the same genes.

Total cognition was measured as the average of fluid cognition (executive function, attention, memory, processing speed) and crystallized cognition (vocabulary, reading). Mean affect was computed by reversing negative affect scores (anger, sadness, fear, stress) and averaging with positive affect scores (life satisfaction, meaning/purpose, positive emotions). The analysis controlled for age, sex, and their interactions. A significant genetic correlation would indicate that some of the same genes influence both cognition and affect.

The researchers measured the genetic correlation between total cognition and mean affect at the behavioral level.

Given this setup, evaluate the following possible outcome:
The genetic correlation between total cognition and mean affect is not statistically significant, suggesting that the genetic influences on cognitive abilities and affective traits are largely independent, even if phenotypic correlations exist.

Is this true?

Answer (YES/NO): YES